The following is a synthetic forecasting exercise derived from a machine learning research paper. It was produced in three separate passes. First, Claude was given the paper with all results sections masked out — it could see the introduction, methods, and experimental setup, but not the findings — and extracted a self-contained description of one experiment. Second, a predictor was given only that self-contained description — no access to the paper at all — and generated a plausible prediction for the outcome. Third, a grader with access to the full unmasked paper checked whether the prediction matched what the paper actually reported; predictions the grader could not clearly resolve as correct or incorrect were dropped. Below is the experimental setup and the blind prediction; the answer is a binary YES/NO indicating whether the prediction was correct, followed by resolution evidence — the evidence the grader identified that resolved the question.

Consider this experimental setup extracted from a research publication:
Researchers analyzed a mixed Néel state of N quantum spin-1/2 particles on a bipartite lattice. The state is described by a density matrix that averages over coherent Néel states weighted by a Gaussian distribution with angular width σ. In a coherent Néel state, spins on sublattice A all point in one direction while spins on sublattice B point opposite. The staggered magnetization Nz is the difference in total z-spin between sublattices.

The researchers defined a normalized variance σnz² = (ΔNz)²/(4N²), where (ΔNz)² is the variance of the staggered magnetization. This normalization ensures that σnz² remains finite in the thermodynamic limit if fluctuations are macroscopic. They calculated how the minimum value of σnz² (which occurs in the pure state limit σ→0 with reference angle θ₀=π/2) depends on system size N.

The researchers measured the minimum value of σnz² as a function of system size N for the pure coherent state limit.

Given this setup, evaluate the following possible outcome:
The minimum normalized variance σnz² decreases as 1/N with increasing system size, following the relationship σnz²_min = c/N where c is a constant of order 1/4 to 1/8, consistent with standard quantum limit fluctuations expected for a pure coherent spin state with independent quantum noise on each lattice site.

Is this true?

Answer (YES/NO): NO